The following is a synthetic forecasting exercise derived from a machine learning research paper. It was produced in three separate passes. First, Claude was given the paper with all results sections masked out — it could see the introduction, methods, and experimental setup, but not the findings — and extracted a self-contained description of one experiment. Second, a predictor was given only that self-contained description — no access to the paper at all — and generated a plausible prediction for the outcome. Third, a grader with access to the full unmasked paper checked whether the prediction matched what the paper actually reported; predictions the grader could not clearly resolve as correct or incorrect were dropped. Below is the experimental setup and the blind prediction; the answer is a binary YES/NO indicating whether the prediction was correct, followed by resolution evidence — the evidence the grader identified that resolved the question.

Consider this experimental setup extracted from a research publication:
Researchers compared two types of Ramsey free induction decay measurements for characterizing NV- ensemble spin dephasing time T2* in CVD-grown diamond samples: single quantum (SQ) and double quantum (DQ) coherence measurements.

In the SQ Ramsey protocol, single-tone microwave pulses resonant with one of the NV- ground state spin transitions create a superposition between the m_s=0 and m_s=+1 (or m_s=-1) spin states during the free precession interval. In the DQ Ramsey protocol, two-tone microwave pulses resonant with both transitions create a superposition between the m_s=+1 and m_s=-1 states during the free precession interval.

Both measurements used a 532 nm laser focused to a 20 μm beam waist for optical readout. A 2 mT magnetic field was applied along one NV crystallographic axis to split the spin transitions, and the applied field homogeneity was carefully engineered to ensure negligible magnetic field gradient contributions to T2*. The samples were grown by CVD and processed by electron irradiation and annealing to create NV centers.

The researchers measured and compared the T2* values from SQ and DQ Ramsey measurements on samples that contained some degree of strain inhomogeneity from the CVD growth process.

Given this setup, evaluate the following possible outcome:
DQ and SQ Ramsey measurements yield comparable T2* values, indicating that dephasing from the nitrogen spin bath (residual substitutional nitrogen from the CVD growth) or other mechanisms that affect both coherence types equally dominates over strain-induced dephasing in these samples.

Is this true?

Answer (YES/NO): NO